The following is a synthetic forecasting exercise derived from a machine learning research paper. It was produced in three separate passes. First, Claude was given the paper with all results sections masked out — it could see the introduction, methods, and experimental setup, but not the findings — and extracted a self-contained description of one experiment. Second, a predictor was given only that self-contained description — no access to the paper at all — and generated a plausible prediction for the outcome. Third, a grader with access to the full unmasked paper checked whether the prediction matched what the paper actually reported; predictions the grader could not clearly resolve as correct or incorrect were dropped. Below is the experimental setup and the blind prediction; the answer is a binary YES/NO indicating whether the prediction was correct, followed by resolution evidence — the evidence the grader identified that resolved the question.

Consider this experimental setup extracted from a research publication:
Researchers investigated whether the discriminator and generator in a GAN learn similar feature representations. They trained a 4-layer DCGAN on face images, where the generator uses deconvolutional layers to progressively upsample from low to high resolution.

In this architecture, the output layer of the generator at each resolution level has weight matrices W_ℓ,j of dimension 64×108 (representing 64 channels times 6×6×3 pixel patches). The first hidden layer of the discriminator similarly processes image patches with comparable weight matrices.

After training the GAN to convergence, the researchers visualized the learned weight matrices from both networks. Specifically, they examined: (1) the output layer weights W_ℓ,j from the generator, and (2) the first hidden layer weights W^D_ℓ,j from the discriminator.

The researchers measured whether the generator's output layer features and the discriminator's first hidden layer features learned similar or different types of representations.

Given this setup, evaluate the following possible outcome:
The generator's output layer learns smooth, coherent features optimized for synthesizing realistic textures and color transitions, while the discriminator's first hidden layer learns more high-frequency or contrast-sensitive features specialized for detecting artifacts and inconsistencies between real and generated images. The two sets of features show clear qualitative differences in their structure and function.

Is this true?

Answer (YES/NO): NO